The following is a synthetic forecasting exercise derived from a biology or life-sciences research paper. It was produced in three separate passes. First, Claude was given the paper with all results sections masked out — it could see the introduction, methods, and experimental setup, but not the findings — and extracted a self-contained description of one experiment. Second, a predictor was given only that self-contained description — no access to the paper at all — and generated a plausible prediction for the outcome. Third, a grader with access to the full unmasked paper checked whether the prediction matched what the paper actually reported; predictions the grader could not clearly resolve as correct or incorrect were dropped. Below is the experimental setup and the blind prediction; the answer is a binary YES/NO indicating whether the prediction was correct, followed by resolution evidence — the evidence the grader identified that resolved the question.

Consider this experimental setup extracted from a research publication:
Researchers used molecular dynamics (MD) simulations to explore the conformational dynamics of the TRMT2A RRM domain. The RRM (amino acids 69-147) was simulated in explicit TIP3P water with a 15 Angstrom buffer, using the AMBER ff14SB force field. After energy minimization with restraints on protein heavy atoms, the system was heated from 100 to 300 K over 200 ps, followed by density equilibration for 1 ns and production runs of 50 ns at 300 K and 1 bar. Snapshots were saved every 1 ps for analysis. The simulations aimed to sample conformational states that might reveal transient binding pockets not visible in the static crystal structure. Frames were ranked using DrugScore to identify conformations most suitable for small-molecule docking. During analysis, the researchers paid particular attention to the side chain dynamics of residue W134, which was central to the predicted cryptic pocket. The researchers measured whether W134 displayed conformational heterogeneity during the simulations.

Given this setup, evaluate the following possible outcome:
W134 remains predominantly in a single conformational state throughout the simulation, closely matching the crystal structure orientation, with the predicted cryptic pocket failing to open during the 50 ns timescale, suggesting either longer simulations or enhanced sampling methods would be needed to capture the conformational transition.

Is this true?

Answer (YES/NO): NO